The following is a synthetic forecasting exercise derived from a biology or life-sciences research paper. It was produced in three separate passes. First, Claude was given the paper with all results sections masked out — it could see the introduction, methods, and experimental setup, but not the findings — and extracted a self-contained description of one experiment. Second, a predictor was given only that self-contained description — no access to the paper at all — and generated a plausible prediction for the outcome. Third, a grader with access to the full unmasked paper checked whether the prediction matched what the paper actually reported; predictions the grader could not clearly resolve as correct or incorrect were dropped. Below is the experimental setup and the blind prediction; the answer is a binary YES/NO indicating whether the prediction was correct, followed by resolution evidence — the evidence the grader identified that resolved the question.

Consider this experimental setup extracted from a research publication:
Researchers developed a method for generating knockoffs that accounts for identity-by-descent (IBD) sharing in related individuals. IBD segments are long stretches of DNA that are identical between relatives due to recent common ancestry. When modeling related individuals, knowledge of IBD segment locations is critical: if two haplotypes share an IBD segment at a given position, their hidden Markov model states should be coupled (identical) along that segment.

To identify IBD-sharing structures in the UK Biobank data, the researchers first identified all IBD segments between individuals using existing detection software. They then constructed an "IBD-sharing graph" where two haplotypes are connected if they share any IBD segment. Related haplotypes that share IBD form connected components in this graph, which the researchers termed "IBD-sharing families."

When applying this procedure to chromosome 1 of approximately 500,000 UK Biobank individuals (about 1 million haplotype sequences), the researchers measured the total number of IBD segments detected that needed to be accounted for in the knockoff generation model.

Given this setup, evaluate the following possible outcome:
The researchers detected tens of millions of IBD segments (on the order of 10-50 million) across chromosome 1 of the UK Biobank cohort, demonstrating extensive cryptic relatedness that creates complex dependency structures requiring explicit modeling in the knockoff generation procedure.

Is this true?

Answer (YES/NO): NO